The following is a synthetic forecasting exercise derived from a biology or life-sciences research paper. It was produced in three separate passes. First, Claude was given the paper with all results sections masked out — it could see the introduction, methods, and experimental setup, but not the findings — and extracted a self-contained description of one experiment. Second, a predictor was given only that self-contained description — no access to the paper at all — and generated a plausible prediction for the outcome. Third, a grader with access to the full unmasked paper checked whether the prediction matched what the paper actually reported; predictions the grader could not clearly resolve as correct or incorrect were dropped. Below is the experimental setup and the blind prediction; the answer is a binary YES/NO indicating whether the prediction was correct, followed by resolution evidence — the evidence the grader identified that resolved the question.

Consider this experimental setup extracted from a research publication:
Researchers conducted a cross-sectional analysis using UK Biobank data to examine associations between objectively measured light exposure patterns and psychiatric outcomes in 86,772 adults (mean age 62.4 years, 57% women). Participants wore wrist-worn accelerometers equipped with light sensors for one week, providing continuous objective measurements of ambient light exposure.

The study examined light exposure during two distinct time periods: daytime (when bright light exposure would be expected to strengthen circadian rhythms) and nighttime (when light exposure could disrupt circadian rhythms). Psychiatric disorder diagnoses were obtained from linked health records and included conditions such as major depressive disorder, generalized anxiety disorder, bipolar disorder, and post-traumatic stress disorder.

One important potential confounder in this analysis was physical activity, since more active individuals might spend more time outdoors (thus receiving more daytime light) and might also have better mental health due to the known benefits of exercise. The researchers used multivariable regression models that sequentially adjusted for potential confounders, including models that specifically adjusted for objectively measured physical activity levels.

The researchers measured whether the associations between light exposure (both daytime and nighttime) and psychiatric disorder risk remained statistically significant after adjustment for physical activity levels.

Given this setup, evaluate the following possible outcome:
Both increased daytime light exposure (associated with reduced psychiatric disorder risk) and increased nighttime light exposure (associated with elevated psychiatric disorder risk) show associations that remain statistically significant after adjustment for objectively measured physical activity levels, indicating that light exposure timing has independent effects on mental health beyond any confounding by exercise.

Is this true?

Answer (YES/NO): YES